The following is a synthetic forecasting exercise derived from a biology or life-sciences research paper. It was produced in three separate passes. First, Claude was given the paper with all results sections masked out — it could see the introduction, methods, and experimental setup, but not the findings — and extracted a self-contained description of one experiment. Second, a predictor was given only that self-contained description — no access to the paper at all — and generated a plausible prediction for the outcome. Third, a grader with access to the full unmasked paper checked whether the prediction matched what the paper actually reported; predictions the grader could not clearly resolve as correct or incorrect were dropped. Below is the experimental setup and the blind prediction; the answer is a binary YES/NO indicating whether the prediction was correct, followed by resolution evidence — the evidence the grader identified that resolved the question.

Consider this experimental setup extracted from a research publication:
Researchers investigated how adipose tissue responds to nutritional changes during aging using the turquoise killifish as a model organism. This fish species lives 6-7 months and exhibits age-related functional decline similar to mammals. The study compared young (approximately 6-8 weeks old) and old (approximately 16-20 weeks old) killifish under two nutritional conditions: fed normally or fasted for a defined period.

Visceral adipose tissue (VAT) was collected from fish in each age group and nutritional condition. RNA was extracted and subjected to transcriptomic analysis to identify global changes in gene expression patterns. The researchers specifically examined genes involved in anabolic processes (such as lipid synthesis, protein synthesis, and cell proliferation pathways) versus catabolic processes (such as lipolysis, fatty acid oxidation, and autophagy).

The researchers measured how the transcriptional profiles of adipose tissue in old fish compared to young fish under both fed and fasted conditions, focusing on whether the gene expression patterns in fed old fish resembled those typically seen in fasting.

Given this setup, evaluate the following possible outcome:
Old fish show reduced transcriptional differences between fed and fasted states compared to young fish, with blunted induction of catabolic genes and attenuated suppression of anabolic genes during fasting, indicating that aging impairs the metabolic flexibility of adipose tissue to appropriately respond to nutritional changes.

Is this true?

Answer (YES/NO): YES